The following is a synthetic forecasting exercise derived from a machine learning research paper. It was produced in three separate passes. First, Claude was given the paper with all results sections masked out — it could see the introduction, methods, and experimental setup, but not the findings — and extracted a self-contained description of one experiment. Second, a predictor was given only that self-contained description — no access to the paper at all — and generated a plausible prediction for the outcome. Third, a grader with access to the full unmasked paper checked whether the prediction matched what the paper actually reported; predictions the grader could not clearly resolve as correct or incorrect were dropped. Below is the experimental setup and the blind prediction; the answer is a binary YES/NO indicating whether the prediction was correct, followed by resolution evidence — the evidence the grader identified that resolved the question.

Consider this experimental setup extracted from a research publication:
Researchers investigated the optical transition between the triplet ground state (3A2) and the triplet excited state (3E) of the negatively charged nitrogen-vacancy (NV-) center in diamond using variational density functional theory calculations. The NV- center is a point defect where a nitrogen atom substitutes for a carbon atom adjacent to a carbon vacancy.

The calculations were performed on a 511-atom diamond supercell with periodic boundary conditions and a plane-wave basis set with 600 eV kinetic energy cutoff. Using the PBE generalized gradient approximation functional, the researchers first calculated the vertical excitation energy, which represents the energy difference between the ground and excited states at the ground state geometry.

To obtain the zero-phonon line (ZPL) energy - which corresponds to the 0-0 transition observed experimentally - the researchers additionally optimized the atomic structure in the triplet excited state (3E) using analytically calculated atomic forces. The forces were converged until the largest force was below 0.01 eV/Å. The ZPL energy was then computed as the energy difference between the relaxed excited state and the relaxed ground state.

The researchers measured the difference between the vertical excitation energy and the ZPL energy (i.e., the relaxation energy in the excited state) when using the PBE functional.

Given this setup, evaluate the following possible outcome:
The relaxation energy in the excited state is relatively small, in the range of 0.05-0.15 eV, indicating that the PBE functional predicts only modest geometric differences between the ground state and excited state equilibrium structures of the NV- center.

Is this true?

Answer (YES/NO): NO